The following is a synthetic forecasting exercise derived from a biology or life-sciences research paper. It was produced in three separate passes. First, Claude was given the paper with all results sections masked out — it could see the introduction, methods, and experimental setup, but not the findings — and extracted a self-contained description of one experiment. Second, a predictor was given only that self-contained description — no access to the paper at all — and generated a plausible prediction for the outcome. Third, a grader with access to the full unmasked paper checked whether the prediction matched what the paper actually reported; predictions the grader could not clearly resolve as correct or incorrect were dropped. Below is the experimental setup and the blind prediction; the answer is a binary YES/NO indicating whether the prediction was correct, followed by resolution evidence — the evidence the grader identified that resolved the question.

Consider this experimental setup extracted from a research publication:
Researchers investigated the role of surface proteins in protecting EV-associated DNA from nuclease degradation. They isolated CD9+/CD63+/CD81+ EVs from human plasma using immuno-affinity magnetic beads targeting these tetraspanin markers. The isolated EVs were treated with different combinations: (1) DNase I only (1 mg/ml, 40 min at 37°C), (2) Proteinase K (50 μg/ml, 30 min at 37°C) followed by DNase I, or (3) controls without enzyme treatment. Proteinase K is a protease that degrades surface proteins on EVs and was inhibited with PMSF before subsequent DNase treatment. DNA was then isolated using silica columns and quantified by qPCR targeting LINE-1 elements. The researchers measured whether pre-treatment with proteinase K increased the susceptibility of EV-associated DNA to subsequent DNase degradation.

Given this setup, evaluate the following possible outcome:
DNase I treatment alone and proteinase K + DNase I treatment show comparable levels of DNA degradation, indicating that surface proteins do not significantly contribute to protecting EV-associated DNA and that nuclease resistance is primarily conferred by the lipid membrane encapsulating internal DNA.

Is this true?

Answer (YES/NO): NO